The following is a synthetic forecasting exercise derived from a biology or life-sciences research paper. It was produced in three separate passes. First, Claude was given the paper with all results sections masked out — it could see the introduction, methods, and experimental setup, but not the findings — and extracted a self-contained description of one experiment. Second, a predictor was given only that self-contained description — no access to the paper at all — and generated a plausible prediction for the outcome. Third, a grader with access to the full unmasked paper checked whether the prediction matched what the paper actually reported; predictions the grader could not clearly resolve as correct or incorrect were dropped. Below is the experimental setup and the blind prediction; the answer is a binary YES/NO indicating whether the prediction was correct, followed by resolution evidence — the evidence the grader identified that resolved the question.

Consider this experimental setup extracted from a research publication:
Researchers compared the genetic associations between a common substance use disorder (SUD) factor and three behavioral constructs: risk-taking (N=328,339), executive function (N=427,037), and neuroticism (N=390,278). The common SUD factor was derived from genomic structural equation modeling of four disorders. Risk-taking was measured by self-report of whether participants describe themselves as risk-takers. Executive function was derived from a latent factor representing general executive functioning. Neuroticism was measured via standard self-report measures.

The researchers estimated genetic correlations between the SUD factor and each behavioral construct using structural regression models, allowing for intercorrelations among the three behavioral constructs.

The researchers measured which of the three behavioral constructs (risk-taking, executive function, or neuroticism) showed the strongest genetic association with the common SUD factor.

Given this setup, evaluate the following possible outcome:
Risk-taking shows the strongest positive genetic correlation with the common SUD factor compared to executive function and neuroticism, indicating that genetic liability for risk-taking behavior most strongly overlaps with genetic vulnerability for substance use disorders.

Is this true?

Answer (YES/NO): YES